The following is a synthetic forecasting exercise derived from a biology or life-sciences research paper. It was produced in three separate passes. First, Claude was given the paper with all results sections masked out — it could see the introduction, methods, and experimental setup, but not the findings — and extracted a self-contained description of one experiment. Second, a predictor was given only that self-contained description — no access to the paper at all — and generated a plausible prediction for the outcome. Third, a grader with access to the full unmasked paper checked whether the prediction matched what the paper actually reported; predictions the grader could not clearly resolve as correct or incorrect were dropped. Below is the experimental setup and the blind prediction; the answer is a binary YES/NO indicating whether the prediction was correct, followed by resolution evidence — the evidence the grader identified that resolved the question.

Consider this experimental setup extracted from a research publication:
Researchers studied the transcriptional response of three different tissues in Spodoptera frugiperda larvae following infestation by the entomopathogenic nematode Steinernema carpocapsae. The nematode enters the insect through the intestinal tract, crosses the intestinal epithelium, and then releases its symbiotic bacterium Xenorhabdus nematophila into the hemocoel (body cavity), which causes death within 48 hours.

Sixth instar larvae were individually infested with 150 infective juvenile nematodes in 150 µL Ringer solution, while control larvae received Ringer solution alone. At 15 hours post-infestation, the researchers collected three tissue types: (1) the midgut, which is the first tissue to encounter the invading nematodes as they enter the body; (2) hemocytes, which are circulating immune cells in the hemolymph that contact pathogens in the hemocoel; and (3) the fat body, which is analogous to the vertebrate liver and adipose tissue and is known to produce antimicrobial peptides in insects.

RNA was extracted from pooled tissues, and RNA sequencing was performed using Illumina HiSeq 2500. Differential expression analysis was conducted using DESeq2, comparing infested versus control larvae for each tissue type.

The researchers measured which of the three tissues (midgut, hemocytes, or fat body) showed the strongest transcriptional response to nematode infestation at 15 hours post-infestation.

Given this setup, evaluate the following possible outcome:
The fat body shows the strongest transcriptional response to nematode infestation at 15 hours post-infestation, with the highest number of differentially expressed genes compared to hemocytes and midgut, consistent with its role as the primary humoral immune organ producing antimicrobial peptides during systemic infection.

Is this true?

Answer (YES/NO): NO